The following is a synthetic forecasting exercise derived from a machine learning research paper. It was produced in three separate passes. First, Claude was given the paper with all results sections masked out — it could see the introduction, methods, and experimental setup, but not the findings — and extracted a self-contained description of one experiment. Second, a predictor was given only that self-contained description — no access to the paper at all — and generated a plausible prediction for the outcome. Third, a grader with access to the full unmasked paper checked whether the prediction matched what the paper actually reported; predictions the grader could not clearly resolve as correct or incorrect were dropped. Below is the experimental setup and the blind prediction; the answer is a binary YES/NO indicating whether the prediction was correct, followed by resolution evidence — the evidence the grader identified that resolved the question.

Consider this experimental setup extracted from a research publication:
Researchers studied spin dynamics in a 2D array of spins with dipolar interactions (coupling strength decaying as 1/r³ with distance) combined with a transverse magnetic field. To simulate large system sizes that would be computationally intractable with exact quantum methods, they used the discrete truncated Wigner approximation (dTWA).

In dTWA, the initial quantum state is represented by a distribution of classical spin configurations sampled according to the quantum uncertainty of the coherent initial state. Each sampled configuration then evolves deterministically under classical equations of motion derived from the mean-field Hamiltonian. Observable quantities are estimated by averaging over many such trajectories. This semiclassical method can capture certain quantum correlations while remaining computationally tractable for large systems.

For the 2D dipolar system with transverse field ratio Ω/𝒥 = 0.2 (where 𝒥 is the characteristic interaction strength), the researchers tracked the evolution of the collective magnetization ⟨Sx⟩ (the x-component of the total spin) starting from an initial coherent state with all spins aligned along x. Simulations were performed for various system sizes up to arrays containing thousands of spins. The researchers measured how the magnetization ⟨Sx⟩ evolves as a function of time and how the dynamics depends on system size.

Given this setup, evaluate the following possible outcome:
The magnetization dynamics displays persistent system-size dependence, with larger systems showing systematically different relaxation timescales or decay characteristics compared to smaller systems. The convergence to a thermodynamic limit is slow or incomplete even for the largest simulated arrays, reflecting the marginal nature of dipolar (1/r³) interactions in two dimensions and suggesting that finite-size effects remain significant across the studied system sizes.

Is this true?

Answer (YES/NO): NO